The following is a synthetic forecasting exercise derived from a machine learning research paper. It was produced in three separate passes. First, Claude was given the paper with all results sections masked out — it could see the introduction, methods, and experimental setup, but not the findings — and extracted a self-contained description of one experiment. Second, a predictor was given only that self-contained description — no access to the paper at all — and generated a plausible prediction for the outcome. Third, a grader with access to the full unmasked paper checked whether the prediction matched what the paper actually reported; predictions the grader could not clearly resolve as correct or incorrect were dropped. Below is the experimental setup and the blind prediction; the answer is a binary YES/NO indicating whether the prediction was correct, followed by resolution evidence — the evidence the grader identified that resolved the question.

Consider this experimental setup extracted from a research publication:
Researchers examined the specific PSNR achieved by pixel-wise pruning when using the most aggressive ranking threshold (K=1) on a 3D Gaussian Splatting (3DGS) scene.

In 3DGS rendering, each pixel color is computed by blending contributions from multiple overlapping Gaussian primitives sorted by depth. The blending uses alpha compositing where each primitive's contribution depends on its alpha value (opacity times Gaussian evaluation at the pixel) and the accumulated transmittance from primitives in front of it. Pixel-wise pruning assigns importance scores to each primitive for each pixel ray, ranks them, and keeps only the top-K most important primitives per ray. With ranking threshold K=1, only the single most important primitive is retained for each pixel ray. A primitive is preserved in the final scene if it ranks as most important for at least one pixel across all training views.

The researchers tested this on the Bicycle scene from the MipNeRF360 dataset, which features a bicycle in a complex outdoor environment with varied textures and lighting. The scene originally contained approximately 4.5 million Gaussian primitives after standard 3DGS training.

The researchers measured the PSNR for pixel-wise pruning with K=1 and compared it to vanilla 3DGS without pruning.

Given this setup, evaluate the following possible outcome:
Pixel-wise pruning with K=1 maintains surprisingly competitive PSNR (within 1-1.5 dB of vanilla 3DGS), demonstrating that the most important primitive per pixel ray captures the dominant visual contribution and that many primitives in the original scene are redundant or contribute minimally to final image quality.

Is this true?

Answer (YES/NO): YES